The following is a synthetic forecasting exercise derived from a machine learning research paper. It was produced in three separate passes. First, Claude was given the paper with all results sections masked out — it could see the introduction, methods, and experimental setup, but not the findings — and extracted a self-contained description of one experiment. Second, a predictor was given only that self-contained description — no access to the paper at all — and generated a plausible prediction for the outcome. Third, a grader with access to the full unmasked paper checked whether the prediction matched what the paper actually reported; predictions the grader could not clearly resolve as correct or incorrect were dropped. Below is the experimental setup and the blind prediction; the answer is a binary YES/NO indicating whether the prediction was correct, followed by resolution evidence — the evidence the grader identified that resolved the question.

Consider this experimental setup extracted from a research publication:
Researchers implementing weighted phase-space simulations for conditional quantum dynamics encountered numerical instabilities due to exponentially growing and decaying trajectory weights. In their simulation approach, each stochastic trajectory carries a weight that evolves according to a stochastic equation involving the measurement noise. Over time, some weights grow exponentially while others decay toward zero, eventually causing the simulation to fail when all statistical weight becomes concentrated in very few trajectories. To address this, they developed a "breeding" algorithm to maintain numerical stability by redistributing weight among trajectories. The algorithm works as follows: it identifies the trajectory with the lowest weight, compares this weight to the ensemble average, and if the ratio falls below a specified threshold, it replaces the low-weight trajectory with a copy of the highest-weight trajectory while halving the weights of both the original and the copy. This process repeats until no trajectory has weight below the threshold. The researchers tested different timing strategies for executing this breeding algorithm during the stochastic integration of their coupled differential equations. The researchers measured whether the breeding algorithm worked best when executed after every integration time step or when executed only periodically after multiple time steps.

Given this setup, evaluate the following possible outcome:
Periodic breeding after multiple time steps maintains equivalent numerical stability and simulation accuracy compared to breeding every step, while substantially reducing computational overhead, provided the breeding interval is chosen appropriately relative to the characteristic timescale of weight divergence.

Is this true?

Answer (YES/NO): NO